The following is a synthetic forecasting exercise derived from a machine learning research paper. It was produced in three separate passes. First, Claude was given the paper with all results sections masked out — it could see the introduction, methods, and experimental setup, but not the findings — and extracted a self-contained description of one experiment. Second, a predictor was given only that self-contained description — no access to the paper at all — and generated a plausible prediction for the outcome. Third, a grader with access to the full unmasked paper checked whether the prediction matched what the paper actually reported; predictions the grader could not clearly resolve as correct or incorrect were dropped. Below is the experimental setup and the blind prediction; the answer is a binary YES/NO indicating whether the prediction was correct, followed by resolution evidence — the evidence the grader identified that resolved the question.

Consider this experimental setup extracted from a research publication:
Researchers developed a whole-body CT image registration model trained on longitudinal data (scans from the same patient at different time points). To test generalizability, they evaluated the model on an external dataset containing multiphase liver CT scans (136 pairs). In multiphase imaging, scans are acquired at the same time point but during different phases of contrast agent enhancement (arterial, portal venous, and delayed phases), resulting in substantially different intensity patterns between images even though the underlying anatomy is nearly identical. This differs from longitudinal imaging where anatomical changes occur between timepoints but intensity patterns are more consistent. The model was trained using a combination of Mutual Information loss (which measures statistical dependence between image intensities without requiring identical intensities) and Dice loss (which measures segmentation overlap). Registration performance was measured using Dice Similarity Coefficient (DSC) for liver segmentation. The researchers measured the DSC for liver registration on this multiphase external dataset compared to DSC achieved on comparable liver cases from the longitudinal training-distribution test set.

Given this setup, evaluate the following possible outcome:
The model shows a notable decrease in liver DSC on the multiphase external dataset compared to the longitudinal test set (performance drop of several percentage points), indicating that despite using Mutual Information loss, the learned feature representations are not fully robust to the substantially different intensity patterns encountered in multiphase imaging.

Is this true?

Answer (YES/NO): NO